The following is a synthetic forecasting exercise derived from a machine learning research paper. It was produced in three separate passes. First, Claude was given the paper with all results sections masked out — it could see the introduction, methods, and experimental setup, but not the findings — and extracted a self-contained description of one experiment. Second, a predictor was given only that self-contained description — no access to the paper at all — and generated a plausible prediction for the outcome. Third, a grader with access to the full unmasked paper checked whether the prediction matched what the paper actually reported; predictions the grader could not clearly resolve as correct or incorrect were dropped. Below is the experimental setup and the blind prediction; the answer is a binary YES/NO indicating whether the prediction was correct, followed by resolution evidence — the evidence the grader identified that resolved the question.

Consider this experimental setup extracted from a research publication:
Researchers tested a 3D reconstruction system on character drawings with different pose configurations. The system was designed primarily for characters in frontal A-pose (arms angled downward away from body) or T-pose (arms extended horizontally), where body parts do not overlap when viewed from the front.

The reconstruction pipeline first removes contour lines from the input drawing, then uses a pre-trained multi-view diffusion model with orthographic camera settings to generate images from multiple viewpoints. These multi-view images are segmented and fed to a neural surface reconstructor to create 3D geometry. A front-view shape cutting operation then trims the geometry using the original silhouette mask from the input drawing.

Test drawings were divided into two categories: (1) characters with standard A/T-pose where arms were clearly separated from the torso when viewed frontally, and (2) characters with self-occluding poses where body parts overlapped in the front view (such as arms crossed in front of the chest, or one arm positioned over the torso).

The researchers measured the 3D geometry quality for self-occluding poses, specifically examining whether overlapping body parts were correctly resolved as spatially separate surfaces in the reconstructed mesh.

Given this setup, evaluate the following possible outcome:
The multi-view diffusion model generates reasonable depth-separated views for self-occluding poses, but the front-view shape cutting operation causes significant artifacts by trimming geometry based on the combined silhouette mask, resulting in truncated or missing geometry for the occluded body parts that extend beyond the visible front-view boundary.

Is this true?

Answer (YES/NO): NO